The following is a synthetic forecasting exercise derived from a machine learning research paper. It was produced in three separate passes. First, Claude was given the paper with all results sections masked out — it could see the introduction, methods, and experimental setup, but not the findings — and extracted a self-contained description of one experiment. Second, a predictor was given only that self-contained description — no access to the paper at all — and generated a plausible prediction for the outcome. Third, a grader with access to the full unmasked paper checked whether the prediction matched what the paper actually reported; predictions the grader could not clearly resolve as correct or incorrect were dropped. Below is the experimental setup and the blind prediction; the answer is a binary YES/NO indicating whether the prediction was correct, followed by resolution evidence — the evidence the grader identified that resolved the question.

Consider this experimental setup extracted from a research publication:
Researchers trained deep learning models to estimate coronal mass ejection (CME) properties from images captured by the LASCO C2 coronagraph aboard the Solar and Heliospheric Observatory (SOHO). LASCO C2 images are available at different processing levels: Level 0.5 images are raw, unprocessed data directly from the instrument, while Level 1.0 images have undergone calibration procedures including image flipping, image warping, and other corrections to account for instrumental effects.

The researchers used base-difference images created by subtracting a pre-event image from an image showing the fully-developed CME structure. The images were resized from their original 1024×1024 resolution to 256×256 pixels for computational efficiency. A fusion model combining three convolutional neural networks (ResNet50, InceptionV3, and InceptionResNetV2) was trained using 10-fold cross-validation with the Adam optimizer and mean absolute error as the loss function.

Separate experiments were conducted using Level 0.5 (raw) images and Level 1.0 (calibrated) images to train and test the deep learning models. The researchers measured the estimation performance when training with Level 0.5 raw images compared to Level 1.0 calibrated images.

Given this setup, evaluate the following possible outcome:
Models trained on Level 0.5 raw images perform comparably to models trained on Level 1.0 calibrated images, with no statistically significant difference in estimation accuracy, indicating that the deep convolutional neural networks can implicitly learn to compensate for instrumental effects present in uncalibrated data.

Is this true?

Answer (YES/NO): YES